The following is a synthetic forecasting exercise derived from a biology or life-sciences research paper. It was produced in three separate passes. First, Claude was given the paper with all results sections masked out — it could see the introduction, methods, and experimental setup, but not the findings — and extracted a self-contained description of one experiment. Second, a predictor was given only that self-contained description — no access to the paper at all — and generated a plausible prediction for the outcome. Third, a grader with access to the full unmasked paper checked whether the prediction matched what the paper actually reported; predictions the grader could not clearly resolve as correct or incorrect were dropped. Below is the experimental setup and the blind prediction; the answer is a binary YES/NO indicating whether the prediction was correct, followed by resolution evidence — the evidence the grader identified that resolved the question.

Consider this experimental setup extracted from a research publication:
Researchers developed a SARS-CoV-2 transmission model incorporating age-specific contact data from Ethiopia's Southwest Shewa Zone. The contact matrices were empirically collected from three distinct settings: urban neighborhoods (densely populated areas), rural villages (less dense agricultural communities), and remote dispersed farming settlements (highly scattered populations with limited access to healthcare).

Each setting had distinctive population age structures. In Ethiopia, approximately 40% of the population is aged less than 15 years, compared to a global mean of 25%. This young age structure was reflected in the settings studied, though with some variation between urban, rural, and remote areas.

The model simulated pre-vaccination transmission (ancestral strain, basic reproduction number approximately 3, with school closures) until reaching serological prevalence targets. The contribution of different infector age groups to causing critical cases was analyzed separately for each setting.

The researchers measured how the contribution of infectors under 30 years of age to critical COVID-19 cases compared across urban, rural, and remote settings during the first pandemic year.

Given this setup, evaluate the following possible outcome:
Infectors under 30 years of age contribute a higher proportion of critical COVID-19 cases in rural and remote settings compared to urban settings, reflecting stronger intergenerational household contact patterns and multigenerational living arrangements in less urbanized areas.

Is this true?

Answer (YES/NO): NO